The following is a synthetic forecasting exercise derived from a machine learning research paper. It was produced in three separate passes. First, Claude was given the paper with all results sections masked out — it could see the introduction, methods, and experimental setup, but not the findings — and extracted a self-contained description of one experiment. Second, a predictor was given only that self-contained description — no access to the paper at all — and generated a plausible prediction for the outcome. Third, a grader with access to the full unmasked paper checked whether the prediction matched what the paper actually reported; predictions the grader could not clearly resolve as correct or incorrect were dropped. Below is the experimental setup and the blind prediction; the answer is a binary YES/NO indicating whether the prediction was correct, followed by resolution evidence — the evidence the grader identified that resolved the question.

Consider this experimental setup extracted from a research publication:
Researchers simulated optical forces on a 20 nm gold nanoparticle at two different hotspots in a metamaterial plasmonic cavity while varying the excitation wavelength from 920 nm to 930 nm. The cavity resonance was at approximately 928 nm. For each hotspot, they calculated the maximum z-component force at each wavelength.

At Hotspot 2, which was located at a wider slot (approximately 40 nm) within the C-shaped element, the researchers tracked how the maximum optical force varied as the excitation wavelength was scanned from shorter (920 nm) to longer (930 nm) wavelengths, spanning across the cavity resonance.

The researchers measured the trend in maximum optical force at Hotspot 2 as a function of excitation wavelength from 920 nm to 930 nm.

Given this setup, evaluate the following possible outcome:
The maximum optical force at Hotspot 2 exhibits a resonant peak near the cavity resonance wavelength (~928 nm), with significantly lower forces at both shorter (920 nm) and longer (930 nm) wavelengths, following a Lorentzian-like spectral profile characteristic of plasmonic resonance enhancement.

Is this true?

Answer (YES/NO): NO